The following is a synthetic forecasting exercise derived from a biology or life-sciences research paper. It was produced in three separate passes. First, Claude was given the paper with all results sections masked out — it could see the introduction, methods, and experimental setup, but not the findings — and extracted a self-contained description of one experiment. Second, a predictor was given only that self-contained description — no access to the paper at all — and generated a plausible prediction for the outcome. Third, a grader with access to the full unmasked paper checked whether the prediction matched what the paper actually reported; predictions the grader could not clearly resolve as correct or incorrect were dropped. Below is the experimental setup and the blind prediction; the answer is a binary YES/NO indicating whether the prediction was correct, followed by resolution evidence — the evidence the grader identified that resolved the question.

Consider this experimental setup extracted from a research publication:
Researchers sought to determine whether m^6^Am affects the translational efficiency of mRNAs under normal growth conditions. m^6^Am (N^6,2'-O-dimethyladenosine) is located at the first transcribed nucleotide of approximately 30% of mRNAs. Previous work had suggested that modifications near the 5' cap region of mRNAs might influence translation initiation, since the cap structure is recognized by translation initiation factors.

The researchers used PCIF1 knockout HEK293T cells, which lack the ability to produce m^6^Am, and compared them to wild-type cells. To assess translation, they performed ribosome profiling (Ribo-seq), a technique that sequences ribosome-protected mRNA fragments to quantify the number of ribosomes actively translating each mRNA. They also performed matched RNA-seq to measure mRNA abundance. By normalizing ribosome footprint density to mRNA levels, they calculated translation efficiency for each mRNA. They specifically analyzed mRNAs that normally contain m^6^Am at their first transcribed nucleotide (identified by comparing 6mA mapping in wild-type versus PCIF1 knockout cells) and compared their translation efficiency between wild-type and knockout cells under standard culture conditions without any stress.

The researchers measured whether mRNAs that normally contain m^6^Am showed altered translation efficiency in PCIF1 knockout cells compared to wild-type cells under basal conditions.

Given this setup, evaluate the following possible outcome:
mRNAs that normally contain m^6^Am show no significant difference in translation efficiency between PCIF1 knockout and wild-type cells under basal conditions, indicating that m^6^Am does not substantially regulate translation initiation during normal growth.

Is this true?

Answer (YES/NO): YES